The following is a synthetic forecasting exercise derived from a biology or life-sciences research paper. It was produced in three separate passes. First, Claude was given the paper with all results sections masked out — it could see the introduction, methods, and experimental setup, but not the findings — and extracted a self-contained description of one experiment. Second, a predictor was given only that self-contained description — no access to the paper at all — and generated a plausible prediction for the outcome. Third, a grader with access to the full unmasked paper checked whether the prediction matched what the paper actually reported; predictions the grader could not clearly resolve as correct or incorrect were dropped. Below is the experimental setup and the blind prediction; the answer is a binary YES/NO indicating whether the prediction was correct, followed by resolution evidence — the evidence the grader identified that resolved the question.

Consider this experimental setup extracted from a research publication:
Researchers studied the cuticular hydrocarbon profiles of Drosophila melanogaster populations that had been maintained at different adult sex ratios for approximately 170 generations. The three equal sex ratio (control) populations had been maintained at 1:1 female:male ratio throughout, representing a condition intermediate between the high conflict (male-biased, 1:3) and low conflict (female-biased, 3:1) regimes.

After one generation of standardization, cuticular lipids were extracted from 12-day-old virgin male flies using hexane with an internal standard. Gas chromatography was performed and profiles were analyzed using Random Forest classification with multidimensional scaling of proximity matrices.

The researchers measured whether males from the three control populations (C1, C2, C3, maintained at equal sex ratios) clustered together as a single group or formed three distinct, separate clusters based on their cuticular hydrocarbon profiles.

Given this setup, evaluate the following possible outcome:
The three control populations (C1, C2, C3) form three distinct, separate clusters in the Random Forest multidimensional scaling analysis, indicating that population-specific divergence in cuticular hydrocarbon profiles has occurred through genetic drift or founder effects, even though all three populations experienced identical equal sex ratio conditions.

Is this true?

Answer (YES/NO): YES